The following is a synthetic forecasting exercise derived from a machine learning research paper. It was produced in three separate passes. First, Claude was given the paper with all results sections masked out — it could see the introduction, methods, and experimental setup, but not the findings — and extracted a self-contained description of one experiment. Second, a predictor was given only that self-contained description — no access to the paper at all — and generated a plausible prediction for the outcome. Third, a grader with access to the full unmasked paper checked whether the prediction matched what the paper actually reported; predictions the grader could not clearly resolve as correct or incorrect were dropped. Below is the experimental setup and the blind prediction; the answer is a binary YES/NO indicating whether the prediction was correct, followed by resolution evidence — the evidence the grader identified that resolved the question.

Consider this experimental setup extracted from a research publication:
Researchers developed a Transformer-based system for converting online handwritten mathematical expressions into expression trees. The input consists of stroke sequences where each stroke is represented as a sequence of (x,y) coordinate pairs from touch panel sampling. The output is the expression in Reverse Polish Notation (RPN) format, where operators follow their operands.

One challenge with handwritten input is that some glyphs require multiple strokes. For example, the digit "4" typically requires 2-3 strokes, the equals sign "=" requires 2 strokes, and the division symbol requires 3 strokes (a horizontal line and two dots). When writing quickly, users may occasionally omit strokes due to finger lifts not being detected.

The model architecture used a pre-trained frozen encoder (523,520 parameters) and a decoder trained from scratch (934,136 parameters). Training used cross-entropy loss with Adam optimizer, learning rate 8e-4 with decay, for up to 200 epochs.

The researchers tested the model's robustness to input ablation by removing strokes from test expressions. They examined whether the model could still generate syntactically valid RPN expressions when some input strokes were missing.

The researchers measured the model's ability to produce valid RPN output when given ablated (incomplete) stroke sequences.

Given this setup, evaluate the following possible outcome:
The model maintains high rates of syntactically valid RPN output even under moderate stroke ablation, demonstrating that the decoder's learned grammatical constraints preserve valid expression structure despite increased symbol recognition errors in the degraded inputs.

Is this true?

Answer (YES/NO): YES